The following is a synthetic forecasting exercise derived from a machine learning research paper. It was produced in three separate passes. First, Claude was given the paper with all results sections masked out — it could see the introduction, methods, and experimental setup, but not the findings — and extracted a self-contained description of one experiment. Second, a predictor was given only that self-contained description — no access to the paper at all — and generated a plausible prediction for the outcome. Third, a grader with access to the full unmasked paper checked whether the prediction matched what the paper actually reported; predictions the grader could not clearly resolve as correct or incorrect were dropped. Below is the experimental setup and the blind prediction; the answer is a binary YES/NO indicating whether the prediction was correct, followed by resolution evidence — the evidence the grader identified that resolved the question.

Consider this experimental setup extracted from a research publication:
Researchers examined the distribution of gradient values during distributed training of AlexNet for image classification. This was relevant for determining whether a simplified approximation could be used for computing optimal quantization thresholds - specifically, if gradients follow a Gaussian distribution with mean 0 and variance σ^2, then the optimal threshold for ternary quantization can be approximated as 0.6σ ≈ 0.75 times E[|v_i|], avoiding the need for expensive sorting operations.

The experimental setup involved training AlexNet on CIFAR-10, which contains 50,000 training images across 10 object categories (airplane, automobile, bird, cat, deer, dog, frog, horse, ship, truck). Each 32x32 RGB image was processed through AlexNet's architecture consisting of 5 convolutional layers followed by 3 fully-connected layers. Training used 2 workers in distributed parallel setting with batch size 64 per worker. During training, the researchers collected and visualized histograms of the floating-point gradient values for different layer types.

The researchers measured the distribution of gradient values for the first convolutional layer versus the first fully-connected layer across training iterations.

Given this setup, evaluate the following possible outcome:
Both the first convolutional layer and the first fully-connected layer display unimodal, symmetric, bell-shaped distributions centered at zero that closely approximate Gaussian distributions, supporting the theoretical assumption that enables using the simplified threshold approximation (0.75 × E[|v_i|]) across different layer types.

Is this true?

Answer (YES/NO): YES